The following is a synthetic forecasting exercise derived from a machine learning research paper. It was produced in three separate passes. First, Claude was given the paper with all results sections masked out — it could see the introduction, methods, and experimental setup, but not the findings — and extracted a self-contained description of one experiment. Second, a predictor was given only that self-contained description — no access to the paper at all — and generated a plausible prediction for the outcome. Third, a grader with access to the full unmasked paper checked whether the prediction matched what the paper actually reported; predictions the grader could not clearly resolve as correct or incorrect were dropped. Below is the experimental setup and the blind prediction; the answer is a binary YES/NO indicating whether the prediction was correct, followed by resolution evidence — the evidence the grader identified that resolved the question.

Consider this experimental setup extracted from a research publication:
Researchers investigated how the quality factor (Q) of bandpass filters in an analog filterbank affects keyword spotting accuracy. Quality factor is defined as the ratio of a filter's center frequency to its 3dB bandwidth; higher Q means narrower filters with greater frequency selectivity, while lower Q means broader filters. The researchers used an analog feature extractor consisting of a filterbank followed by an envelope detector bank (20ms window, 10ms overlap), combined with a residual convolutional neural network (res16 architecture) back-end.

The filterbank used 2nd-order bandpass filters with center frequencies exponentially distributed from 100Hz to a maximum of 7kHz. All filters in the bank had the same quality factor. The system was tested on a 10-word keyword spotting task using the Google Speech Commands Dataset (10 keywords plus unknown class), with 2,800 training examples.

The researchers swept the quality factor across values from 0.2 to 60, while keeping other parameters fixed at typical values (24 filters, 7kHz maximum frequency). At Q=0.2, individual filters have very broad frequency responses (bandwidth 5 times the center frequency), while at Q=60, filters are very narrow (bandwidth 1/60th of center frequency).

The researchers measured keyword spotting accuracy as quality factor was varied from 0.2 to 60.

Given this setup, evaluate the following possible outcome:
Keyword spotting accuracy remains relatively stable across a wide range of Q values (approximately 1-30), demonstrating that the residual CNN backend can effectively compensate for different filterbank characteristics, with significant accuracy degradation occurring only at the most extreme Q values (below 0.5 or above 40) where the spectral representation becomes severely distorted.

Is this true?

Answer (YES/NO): NO